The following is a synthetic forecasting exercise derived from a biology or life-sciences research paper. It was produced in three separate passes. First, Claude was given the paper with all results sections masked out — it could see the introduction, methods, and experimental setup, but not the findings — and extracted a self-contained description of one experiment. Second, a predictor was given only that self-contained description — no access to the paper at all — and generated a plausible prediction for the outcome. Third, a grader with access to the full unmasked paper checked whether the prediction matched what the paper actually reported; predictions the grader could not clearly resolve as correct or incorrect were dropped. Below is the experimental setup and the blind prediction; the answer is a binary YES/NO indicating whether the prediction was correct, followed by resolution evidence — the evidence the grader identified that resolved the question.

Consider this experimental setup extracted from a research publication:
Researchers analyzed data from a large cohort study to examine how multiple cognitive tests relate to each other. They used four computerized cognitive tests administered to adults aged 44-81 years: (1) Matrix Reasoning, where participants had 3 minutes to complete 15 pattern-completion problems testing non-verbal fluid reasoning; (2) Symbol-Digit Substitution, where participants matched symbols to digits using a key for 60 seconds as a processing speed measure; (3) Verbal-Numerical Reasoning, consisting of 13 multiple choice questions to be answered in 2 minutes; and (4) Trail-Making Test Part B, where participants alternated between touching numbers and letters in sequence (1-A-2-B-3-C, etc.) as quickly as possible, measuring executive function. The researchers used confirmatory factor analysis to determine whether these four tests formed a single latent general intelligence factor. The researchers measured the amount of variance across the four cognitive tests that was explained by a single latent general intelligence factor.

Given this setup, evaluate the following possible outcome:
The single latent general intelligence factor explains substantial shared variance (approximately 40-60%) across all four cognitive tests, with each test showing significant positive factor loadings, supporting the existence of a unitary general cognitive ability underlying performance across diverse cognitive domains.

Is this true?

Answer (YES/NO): NO